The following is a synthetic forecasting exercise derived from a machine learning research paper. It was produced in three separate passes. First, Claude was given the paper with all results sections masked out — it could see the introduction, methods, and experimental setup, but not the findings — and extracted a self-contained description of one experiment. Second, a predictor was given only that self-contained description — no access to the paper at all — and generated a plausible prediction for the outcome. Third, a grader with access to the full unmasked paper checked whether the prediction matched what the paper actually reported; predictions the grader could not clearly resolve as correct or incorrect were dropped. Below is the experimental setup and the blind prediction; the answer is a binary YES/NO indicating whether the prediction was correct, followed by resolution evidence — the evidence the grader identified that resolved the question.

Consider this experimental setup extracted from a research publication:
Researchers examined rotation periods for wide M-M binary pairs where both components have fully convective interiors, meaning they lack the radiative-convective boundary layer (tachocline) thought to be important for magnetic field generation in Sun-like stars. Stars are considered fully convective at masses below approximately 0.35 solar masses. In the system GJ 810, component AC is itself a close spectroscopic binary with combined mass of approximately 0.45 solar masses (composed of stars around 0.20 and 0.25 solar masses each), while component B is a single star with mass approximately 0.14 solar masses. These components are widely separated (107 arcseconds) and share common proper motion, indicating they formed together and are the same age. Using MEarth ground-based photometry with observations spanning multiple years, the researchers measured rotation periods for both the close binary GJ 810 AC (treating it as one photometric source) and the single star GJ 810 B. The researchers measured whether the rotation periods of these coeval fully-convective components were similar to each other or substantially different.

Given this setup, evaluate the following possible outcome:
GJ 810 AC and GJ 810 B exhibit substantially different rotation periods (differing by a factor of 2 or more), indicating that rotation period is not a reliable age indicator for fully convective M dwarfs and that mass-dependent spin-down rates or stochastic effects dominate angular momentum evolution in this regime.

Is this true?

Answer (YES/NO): NO